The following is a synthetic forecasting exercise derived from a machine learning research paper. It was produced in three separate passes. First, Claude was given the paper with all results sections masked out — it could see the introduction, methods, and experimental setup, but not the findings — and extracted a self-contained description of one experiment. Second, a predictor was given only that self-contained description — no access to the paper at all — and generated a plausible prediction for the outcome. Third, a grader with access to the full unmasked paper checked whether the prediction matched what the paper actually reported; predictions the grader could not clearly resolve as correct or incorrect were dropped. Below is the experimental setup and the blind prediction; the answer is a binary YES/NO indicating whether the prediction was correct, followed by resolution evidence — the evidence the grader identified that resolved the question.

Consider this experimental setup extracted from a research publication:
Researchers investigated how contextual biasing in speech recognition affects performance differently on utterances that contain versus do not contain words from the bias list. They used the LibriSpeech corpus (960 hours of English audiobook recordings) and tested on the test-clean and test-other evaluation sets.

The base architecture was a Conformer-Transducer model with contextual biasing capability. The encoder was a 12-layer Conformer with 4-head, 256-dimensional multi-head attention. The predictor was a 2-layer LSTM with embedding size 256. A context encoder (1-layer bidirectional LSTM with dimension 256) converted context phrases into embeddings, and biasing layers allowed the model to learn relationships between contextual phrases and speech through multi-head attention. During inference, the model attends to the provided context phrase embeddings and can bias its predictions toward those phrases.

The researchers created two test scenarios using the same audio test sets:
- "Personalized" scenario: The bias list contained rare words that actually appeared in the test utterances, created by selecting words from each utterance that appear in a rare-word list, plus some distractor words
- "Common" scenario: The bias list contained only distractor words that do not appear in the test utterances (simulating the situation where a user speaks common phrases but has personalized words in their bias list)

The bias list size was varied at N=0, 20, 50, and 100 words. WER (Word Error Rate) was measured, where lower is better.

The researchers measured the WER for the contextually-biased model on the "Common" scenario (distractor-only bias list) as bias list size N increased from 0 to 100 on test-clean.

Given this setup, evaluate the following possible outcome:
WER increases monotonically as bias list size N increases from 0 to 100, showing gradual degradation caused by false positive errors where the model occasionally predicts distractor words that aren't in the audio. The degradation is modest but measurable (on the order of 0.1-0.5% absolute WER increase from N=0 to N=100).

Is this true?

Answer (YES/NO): YES